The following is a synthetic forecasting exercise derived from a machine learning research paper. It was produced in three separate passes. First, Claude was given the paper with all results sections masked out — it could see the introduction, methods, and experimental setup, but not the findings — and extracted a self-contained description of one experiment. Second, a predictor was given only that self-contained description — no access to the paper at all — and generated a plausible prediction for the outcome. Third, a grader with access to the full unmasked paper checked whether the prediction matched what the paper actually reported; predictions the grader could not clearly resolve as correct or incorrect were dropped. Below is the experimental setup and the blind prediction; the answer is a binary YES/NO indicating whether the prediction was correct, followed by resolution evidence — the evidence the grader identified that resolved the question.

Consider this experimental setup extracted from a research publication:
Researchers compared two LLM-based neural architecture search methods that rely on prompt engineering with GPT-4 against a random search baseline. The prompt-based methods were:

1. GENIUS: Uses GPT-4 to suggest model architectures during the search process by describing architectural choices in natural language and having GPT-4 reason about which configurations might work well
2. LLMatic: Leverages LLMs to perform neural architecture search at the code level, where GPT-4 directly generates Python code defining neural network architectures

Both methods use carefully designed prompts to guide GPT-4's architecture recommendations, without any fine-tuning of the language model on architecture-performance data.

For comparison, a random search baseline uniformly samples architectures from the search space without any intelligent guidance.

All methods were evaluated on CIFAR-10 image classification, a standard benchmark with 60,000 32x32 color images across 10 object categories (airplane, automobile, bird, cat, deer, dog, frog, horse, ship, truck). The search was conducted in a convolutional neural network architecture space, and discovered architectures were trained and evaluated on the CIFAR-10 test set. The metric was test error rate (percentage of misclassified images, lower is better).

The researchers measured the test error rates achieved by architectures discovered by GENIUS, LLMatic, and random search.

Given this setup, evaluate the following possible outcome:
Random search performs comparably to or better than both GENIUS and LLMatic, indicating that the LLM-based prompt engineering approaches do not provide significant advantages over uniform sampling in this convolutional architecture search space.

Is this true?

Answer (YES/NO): YES